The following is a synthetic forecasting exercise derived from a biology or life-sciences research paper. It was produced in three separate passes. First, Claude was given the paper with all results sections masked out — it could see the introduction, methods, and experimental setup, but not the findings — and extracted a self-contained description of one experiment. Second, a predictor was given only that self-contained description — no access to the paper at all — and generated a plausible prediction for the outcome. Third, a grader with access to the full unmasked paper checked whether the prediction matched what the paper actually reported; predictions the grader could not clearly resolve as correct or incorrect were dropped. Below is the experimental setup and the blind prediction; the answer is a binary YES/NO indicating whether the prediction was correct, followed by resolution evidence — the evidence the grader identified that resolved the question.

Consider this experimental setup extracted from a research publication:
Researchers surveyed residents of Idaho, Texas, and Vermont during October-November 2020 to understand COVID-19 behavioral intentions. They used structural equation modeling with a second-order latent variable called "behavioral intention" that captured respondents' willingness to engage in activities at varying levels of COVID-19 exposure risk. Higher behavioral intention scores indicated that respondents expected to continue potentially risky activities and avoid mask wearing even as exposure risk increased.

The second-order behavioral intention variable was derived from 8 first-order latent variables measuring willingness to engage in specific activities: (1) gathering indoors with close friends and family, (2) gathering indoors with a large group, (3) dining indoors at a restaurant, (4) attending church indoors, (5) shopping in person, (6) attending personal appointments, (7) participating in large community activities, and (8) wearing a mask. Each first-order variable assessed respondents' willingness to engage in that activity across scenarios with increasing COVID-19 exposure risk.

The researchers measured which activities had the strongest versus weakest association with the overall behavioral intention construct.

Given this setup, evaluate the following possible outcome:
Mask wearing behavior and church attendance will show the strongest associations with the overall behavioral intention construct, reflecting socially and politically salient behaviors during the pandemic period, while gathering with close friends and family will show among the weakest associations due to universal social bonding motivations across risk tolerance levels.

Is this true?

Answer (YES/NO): NO